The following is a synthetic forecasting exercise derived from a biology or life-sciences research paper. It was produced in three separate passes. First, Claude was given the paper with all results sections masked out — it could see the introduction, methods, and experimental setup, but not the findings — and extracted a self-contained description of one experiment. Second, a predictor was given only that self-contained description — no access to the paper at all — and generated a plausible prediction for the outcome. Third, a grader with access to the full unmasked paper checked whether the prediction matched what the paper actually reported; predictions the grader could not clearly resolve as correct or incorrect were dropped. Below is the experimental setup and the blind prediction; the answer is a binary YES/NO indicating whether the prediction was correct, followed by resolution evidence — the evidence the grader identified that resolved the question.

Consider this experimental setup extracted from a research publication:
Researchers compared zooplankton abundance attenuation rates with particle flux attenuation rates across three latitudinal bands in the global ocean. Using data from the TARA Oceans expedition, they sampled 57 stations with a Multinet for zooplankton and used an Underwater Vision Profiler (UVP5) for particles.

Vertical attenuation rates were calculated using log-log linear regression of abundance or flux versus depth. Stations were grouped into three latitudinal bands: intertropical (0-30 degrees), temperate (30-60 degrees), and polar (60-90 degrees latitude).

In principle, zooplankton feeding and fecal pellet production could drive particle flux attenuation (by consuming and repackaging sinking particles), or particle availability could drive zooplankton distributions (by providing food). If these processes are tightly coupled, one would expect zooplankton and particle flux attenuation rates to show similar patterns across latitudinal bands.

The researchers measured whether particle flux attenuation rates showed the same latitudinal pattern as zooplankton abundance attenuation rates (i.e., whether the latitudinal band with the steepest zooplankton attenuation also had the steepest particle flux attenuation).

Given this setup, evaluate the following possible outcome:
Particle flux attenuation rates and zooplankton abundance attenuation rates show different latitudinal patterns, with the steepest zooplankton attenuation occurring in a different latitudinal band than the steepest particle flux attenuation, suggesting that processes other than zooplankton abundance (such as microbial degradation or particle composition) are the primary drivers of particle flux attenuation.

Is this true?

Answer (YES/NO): YES